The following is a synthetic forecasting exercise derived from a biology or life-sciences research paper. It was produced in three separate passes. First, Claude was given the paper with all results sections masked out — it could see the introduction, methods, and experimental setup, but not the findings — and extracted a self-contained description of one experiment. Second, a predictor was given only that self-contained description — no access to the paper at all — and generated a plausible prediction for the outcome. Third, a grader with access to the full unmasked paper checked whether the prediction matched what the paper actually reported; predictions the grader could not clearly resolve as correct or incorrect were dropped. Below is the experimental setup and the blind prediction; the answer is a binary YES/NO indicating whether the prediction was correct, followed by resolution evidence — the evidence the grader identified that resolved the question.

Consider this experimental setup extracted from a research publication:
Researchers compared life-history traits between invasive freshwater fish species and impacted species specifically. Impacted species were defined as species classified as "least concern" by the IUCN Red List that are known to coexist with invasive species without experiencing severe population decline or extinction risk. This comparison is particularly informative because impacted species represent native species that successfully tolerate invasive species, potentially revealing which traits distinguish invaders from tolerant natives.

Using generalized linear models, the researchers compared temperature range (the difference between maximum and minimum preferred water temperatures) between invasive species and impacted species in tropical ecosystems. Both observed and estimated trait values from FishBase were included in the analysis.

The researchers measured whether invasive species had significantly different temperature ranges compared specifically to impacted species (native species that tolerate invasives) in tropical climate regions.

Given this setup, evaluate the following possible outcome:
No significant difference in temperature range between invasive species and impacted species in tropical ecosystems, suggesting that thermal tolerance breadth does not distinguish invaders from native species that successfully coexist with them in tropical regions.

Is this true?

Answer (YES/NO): NO